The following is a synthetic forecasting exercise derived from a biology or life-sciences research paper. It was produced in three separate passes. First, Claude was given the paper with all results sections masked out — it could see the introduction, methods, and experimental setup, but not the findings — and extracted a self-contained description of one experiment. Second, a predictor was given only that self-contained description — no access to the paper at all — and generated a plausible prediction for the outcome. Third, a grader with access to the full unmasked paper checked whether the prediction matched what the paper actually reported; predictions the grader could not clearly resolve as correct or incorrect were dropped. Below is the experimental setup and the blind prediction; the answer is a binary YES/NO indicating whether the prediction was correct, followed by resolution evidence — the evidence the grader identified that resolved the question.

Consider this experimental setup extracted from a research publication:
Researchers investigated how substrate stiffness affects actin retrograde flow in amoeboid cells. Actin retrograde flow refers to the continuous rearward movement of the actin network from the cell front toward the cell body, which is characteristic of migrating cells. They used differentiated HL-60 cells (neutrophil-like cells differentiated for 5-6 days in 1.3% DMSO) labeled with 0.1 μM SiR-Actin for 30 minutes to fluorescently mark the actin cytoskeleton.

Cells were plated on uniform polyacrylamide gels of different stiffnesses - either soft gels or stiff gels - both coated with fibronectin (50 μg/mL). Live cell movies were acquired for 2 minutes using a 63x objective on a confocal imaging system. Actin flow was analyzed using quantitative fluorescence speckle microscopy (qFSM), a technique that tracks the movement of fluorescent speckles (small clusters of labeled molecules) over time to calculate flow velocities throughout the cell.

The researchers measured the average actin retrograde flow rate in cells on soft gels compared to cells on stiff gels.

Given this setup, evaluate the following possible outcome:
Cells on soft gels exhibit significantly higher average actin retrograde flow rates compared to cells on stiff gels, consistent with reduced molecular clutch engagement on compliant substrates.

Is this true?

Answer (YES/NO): YES